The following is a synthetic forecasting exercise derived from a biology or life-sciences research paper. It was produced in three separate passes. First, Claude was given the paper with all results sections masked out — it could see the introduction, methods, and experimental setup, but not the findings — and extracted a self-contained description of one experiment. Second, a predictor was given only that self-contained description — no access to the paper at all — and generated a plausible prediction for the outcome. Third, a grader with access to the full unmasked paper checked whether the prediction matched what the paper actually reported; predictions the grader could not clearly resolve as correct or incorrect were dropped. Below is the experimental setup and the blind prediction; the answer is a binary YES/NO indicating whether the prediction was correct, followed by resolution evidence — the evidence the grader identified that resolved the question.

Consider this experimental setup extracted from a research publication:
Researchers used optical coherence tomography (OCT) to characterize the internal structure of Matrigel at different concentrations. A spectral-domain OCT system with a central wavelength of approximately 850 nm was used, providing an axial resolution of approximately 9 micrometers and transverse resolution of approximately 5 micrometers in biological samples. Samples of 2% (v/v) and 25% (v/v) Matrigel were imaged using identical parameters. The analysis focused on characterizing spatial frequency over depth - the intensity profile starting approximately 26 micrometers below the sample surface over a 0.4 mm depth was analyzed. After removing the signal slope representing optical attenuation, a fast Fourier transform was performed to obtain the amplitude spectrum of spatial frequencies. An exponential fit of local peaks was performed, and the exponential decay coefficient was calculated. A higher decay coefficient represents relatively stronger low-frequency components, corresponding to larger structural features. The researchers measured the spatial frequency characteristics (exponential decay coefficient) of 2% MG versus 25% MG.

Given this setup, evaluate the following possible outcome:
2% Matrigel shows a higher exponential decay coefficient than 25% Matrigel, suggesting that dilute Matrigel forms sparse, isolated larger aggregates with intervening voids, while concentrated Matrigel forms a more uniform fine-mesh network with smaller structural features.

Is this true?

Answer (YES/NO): NO